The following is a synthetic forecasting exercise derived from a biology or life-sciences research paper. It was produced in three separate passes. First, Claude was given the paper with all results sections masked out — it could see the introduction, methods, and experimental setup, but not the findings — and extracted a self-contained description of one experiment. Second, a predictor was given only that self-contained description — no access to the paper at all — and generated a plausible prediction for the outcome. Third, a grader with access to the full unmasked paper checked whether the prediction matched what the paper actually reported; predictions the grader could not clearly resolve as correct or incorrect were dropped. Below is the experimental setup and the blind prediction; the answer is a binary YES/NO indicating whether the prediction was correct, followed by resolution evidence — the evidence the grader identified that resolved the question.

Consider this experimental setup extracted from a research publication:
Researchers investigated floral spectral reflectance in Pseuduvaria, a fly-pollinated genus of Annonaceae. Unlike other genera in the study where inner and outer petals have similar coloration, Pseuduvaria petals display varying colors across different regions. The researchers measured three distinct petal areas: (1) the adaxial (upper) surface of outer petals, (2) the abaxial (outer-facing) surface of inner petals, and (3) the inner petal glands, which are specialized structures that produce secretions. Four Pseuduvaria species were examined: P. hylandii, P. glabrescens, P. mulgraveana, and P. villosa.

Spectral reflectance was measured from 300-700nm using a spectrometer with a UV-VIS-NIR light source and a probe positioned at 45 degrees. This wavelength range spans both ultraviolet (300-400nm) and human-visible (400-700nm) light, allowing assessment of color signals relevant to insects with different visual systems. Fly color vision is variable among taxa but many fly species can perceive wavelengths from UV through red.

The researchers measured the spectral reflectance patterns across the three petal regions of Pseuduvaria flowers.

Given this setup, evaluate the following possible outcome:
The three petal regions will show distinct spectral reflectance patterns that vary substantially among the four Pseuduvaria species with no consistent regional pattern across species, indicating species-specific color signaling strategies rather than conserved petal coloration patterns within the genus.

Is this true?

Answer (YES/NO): NO